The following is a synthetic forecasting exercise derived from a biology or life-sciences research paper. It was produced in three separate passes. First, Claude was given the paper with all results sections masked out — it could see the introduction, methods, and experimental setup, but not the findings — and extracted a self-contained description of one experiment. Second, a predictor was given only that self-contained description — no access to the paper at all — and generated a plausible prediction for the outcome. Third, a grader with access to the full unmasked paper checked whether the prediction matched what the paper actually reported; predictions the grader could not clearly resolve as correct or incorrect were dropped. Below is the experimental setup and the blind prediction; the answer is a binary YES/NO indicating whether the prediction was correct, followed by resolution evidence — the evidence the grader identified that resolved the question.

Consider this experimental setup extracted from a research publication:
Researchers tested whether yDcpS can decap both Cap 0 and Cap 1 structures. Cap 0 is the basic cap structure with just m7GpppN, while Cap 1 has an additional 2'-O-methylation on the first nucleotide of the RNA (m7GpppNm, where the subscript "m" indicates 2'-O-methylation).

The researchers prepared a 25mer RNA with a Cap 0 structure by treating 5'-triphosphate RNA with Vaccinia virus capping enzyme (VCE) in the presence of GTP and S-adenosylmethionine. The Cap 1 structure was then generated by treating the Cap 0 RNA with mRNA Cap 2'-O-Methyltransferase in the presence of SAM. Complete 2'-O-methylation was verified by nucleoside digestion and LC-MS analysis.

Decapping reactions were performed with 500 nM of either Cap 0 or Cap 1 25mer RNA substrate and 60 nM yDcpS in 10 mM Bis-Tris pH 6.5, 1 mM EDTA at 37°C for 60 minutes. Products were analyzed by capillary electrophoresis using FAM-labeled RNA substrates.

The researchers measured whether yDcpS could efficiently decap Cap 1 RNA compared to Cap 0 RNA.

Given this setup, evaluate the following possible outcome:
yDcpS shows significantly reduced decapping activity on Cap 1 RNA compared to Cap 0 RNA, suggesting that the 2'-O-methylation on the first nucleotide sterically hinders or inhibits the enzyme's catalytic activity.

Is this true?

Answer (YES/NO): NO